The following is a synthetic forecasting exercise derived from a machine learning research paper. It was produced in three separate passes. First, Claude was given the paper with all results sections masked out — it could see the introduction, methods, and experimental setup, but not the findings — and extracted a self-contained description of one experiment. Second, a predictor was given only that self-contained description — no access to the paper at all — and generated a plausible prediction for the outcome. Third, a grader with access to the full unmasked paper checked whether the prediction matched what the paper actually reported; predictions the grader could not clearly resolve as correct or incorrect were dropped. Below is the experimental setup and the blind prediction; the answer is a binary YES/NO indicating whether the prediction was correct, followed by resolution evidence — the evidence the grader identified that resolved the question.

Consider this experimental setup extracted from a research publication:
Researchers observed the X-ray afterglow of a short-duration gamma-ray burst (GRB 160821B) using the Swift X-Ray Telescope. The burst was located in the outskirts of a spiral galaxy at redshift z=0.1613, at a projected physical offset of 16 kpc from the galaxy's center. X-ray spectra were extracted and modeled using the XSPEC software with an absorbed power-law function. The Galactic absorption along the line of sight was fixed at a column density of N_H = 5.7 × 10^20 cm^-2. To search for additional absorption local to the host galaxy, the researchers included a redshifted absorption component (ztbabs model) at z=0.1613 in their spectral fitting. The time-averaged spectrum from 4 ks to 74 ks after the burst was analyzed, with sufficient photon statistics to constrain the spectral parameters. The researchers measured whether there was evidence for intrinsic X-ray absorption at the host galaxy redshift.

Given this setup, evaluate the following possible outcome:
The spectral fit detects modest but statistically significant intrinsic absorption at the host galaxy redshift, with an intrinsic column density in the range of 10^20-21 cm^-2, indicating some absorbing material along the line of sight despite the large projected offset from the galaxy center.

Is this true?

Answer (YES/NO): NO